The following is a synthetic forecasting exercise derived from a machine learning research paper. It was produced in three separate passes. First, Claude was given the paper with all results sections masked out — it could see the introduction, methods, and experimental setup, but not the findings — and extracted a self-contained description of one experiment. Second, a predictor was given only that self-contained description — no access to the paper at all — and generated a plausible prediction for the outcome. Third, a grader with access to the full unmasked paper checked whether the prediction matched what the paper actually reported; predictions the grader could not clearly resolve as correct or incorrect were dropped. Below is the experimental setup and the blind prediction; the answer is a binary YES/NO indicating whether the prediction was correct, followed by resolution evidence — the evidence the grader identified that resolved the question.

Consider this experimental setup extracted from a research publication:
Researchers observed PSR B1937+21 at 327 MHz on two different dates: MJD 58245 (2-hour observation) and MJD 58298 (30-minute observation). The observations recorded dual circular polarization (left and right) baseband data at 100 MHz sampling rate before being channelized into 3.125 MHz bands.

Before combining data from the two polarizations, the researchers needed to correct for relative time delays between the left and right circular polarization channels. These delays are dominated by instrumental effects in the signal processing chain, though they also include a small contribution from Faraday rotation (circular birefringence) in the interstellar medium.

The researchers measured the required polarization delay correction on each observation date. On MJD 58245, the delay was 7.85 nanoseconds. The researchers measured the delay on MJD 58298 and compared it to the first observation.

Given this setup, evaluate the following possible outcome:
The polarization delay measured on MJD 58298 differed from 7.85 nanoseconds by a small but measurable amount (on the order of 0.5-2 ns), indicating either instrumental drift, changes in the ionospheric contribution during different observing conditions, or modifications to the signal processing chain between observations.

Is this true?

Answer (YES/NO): NO